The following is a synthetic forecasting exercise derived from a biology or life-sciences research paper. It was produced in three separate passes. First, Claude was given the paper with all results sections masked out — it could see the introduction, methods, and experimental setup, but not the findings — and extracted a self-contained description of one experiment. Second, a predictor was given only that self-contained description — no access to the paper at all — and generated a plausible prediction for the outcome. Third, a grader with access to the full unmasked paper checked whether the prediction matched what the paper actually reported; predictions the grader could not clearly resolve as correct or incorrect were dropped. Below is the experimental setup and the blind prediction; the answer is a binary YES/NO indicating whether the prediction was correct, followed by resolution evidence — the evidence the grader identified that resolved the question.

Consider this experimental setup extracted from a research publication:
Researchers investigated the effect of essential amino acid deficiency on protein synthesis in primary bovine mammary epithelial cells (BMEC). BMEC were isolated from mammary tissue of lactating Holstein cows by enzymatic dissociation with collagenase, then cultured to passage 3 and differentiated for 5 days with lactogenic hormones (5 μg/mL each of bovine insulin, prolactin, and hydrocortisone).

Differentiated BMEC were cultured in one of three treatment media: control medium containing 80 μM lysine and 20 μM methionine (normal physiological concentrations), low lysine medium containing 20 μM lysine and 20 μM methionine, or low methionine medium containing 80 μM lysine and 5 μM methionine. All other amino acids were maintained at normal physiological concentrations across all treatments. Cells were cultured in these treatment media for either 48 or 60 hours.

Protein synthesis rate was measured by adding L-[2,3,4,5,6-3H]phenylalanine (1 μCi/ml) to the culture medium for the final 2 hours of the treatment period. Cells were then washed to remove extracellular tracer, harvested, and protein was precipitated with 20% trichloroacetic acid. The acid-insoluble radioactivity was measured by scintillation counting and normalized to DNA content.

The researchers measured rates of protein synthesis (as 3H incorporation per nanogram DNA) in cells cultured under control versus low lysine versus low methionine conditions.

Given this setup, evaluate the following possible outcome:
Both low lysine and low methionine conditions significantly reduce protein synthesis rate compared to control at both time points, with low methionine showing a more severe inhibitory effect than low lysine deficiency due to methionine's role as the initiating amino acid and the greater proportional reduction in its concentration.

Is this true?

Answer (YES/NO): YES